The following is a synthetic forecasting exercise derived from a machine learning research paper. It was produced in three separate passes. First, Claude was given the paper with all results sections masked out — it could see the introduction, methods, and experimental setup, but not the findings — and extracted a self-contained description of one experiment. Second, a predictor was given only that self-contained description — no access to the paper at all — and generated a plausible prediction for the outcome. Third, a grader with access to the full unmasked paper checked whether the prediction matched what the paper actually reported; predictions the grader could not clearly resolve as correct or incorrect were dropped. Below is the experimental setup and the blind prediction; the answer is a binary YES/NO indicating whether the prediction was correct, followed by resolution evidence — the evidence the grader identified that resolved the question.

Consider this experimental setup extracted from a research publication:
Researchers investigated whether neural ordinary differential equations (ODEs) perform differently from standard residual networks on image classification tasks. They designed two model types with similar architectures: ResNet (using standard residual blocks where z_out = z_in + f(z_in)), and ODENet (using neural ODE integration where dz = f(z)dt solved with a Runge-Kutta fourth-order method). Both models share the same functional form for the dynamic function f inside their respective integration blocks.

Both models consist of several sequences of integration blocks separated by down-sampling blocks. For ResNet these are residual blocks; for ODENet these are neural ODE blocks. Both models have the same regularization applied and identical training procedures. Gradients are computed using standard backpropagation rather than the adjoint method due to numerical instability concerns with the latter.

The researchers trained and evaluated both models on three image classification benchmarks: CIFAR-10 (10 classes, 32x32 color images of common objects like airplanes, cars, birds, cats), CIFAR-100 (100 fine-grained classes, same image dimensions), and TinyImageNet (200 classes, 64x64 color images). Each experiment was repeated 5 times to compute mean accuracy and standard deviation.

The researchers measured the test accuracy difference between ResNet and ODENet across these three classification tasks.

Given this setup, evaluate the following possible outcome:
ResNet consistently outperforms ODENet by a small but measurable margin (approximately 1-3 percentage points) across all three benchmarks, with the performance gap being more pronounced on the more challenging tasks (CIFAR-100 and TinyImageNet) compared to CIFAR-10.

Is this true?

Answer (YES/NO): NO